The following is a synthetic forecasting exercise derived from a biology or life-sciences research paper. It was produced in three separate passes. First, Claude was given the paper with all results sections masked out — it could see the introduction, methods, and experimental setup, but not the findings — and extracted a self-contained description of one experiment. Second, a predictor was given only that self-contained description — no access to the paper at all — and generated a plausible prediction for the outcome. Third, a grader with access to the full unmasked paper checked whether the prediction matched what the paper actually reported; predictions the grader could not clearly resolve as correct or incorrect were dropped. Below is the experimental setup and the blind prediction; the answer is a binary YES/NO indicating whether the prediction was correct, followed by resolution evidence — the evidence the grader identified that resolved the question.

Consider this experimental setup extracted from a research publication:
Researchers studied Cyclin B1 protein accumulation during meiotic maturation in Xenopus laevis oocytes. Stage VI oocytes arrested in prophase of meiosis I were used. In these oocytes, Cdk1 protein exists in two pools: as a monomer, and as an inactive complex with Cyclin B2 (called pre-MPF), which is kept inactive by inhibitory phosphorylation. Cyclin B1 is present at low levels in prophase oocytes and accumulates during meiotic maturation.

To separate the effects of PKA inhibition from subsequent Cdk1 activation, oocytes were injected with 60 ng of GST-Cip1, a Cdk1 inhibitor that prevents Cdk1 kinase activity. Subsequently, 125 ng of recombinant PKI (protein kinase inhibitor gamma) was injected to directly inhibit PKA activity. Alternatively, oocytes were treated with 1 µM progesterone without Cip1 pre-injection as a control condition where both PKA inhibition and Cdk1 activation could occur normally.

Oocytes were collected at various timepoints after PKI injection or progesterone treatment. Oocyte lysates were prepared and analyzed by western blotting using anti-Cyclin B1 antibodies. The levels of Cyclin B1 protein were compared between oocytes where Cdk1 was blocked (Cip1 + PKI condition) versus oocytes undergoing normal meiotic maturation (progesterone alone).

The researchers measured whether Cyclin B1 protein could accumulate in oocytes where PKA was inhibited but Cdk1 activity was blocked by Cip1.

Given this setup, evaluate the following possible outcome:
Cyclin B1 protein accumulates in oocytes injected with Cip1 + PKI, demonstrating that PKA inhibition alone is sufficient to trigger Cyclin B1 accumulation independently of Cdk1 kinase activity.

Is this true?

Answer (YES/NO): YES